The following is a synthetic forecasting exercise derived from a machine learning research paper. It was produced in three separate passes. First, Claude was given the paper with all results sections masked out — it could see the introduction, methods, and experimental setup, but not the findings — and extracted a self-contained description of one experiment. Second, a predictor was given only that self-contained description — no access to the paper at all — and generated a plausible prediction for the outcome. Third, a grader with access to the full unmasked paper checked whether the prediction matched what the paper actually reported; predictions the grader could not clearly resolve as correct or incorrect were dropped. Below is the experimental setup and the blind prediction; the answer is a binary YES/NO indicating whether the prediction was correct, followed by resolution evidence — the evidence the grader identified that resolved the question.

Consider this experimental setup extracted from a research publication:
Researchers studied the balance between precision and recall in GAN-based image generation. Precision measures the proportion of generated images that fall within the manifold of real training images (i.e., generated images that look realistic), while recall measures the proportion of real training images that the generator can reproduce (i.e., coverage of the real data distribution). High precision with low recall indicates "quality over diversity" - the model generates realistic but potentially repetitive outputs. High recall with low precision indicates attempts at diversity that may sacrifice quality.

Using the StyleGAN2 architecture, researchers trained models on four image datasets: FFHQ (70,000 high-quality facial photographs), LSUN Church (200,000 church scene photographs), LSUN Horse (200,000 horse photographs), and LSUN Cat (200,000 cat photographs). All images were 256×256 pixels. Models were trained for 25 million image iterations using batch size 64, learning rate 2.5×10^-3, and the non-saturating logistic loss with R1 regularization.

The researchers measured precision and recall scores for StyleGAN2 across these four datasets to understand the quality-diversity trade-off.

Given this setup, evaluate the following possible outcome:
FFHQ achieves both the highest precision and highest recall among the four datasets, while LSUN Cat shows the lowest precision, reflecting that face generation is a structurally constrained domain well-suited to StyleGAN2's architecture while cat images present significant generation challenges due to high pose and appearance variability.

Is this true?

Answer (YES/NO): NO